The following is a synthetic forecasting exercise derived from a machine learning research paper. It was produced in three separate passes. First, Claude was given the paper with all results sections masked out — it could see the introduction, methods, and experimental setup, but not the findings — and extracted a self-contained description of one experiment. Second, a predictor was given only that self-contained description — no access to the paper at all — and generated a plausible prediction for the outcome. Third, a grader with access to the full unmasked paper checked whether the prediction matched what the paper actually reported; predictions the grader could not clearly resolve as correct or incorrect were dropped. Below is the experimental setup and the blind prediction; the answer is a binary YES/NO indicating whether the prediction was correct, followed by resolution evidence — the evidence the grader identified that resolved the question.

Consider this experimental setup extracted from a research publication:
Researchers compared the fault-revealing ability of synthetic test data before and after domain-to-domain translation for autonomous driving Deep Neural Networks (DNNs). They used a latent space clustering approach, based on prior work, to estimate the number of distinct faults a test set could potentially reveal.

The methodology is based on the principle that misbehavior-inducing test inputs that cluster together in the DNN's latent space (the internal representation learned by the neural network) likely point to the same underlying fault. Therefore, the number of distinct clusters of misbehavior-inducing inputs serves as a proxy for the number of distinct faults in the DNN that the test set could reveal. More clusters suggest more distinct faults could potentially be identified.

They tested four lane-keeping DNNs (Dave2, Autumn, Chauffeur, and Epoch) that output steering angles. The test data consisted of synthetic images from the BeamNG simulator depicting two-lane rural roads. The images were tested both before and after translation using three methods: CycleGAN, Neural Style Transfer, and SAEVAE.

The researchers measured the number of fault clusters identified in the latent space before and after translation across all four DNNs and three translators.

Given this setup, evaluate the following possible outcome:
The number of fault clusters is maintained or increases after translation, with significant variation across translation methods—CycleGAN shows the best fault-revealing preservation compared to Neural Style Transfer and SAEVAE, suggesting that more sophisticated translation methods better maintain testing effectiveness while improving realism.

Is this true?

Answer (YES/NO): NO